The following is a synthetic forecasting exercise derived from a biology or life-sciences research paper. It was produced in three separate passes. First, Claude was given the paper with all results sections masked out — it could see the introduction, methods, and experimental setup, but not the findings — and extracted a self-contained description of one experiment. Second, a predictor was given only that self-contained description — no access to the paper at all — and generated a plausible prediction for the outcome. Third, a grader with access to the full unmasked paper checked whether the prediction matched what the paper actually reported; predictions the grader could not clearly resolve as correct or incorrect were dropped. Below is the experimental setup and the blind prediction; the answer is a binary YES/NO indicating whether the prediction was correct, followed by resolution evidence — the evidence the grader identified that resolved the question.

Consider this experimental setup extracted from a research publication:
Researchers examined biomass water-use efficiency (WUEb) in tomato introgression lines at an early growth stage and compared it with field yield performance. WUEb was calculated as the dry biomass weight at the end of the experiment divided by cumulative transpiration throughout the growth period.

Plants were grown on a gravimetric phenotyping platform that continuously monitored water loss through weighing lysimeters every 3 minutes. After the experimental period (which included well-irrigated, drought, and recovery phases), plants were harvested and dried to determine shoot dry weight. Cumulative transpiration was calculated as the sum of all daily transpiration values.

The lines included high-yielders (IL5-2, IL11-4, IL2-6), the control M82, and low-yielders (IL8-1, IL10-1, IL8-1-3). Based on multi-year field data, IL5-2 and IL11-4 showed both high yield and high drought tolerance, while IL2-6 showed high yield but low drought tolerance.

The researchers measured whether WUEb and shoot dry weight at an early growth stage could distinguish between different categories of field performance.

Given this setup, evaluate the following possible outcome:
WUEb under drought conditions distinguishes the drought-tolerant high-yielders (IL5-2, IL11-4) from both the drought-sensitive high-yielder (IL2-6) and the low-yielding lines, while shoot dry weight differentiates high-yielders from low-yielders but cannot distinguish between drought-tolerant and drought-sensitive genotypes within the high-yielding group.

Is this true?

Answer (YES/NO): NO